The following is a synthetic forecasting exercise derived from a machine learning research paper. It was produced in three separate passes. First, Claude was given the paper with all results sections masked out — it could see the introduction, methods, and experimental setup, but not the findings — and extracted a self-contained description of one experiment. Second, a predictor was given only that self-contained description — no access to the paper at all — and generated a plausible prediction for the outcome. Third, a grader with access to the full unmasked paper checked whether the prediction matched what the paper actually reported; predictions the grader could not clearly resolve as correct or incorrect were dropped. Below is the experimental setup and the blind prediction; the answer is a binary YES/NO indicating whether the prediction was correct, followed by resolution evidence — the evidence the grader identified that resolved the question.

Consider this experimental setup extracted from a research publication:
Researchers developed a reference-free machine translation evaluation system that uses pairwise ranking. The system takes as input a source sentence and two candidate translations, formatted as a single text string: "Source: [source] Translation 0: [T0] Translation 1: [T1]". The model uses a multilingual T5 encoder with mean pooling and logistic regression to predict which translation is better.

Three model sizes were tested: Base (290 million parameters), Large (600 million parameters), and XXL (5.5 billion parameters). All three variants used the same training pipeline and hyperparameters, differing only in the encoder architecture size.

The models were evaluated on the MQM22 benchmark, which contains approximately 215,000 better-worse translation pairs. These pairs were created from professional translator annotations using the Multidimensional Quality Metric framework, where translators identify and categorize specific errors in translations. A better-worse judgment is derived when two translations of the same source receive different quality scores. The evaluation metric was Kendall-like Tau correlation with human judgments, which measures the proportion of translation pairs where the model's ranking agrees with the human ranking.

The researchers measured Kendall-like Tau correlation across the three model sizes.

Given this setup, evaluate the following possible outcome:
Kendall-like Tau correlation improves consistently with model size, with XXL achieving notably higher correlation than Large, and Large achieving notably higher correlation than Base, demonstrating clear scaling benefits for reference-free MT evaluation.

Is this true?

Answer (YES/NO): YES